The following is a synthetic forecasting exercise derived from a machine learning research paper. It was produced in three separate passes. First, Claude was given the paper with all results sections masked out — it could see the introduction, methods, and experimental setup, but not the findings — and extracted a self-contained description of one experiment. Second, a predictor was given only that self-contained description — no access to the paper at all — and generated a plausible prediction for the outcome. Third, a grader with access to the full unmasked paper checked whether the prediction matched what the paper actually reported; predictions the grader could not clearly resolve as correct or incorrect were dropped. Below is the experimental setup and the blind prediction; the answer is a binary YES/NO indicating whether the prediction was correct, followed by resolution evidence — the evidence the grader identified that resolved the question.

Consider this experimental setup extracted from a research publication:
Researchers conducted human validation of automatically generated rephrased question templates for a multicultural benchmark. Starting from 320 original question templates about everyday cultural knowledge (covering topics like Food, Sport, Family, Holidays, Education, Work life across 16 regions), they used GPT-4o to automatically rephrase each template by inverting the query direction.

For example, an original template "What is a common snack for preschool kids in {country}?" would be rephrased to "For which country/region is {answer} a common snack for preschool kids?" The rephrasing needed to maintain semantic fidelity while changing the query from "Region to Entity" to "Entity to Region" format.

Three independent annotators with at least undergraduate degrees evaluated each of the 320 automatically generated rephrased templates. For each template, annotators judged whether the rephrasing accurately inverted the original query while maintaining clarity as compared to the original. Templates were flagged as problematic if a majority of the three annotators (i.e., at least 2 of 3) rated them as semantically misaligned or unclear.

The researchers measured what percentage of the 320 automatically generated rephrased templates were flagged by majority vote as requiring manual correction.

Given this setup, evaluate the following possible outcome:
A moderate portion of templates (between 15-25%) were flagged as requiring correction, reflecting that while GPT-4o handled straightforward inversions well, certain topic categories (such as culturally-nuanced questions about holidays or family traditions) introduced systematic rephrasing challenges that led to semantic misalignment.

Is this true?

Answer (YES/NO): NO